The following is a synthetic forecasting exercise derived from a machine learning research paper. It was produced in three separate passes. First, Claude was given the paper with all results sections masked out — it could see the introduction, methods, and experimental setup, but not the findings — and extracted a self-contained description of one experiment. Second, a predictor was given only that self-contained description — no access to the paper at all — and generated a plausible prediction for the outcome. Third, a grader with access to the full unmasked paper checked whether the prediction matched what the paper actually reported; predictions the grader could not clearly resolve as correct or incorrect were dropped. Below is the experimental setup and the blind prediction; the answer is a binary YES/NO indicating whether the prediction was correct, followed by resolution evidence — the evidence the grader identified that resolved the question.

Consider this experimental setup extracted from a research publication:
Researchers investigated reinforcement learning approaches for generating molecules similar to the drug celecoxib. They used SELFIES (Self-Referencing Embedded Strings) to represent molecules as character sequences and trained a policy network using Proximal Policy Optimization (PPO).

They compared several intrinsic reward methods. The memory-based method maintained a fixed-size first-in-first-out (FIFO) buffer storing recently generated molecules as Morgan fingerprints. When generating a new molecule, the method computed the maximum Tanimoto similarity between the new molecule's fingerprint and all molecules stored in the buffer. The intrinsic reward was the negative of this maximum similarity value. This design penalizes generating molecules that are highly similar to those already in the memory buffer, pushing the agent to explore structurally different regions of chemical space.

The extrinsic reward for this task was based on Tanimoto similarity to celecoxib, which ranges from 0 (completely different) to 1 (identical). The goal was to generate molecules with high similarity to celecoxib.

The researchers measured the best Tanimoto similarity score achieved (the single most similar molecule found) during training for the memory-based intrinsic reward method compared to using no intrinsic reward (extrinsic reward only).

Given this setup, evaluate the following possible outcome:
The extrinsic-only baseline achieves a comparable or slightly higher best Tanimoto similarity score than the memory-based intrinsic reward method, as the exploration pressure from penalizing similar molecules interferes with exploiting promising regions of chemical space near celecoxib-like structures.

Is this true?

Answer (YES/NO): YES